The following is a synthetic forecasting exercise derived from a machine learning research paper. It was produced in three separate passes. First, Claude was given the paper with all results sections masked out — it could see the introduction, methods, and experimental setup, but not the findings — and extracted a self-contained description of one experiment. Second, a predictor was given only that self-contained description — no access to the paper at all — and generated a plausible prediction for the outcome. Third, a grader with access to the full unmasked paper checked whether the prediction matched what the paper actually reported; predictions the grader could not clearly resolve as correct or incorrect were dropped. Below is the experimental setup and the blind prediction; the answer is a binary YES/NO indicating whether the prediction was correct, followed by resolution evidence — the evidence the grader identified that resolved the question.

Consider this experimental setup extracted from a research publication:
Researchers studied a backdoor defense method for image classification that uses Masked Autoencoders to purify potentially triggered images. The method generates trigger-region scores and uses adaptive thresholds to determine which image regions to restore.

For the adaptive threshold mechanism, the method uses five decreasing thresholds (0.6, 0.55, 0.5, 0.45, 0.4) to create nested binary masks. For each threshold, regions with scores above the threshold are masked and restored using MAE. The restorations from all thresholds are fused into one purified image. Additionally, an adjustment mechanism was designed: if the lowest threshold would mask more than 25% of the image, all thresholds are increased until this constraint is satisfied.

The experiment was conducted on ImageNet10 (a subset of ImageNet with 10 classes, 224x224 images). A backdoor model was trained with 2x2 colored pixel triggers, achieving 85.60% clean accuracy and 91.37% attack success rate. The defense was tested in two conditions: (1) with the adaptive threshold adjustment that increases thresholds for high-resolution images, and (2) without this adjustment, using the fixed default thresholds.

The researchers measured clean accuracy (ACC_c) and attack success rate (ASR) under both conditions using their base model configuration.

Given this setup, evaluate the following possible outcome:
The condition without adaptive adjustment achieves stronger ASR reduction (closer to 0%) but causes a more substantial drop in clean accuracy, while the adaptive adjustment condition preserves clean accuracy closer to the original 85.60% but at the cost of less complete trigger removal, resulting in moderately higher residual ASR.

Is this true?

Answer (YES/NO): NO